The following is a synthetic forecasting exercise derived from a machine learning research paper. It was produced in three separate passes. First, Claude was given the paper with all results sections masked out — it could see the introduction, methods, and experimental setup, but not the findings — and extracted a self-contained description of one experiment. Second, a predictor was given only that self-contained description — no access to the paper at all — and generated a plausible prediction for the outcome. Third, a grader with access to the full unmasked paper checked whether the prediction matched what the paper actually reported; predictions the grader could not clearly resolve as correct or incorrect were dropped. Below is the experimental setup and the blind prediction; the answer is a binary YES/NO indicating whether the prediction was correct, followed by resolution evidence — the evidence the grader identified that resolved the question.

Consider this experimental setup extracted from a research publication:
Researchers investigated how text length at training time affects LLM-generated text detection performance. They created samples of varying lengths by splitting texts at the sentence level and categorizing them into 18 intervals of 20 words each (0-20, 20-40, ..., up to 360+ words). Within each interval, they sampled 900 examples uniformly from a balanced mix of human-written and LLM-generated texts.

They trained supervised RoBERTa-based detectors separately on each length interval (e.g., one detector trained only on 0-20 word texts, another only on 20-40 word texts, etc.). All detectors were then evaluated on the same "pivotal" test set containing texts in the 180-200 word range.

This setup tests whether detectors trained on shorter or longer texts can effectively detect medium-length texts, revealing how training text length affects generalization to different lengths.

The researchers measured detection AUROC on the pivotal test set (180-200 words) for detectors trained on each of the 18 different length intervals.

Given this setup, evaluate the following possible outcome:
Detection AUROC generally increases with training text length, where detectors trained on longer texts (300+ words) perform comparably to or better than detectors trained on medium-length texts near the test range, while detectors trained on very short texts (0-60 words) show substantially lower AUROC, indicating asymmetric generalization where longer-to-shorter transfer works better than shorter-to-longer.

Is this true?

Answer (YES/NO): NO